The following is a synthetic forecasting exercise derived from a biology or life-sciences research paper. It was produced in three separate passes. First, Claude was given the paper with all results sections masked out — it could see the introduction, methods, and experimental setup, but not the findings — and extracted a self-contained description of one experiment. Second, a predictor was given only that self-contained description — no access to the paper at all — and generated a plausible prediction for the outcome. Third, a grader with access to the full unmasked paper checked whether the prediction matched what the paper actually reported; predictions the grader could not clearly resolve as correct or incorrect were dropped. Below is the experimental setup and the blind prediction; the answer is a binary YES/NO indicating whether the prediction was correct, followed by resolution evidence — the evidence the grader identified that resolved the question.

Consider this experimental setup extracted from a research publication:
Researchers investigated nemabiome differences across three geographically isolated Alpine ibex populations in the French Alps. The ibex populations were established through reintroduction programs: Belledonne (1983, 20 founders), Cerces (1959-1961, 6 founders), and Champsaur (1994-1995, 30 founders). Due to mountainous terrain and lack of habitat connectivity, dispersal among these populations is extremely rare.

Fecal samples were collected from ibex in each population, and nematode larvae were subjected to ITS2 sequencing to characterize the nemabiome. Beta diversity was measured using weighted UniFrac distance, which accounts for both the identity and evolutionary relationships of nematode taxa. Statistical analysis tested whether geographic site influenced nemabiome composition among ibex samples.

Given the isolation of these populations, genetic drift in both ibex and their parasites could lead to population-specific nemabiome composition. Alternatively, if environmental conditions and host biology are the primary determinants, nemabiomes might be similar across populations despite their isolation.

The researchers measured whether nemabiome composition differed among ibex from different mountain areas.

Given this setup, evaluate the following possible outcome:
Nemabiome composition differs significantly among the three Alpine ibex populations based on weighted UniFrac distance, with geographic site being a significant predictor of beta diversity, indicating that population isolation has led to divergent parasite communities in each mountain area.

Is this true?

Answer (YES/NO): YES